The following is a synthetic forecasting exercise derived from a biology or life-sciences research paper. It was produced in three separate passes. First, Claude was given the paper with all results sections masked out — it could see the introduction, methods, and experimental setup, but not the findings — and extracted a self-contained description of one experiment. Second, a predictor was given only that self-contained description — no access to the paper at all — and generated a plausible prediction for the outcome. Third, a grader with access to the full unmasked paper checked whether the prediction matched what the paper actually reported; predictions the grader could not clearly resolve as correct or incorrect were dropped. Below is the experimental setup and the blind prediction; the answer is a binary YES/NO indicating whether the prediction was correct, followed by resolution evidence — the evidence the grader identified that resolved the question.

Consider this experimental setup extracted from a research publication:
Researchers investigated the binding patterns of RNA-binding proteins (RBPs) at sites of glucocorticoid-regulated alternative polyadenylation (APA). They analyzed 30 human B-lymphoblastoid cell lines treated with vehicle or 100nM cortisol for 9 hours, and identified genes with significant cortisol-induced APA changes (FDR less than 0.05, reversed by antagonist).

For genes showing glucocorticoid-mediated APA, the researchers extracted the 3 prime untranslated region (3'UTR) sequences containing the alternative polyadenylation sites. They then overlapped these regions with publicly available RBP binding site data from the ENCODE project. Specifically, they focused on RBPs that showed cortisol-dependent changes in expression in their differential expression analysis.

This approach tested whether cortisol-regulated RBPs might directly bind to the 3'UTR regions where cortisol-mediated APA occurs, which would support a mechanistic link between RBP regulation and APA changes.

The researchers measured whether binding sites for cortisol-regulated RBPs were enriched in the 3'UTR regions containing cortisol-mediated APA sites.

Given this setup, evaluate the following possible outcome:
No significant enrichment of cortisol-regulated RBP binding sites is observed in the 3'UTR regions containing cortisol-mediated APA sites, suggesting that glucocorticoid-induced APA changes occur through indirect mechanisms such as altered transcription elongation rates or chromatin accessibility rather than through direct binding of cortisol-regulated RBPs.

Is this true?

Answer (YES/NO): NO